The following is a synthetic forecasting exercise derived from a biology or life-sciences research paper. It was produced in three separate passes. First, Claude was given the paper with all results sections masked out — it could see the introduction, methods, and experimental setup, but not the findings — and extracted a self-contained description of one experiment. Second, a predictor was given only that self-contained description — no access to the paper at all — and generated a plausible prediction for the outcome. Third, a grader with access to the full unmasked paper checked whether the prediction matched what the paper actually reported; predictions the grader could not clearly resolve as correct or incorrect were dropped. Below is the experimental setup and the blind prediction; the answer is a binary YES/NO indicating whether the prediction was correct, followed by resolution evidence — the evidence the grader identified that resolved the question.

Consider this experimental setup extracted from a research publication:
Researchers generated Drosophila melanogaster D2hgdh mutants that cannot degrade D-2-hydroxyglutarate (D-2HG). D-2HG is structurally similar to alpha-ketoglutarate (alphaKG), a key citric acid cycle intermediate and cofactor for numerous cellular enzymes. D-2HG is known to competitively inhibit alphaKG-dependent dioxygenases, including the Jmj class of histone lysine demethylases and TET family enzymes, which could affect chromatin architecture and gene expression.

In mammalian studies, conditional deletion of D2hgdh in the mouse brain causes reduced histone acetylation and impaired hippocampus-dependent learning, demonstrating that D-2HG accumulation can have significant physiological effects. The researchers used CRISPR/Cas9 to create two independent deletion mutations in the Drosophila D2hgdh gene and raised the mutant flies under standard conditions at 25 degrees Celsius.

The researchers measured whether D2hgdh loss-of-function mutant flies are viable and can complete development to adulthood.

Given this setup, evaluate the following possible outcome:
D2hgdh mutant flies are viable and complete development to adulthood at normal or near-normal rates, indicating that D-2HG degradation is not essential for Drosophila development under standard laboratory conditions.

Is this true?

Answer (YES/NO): YES